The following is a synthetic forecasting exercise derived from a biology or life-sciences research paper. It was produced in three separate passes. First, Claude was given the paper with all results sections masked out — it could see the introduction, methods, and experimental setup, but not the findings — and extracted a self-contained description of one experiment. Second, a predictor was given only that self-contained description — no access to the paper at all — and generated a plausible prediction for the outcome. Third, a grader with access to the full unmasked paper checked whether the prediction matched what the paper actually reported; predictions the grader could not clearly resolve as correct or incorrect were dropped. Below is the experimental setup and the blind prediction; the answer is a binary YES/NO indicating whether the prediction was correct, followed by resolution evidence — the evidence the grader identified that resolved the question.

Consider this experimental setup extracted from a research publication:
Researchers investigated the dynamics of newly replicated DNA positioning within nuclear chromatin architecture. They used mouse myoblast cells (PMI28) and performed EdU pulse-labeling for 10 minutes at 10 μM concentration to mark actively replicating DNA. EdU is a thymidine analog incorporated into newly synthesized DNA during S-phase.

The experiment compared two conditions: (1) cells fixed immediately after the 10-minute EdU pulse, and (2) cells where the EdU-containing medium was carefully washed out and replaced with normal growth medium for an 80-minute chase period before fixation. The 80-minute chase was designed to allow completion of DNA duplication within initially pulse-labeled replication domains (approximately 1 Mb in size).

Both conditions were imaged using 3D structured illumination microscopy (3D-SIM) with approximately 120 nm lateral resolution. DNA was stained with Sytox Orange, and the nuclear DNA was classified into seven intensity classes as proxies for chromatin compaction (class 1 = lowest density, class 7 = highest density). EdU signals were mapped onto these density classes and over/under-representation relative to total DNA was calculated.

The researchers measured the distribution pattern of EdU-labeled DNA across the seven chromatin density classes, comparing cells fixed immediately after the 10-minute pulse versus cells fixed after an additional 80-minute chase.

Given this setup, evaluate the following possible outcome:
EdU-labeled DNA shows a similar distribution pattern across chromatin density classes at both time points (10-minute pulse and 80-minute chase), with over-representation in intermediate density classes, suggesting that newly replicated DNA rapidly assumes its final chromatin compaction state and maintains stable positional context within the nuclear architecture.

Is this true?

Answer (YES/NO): NO